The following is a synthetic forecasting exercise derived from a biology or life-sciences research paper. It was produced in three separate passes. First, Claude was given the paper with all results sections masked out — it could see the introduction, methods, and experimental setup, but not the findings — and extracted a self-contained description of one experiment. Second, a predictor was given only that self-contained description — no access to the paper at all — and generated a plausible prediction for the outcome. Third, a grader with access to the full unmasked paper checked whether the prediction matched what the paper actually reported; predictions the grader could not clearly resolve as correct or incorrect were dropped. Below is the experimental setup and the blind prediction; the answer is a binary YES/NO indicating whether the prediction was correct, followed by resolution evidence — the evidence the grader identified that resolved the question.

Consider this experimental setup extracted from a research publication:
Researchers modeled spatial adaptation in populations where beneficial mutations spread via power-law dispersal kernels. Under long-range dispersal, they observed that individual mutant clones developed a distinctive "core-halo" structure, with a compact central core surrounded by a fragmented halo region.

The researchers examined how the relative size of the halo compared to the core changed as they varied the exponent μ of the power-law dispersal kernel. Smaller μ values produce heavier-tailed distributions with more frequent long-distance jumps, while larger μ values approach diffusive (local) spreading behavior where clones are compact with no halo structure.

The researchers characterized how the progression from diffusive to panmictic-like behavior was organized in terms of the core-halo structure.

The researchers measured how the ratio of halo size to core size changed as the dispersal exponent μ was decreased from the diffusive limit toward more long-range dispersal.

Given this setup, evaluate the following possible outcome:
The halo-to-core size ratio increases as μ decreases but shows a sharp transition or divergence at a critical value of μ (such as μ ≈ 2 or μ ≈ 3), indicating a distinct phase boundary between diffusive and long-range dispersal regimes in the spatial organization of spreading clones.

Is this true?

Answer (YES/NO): NO